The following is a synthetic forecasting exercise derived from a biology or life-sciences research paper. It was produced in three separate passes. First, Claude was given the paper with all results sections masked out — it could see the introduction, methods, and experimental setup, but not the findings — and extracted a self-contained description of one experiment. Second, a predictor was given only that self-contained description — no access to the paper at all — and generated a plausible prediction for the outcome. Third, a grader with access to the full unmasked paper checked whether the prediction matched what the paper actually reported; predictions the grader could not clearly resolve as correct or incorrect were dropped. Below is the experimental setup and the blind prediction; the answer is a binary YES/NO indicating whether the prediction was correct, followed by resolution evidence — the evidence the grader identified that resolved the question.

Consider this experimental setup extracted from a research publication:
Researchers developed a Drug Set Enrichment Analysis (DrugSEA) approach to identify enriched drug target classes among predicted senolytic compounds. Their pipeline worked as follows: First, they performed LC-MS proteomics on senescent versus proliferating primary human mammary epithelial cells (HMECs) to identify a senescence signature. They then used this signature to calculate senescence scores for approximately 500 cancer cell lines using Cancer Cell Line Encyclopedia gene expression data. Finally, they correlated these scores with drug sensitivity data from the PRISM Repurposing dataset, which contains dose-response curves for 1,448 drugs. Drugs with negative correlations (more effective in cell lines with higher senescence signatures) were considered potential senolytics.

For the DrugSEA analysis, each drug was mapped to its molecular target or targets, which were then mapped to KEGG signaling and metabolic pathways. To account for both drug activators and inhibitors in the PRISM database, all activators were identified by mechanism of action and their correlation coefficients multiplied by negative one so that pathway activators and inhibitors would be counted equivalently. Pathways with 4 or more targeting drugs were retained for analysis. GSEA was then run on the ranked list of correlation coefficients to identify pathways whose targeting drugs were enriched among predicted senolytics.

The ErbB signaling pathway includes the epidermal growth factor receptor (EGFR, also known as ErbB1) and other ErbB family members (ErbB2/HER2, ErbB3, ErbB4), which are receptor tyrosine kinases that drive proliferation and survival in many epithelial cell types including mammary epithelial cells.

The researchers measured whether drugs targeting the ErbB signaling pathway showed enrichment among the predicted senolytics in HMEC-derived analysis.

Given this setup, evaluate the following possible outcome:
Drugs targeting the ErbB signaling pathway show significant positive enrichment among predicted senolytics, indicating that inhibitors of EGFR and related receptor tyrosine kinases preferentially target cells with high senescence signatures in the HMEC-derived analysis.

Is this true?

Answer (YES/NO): NO